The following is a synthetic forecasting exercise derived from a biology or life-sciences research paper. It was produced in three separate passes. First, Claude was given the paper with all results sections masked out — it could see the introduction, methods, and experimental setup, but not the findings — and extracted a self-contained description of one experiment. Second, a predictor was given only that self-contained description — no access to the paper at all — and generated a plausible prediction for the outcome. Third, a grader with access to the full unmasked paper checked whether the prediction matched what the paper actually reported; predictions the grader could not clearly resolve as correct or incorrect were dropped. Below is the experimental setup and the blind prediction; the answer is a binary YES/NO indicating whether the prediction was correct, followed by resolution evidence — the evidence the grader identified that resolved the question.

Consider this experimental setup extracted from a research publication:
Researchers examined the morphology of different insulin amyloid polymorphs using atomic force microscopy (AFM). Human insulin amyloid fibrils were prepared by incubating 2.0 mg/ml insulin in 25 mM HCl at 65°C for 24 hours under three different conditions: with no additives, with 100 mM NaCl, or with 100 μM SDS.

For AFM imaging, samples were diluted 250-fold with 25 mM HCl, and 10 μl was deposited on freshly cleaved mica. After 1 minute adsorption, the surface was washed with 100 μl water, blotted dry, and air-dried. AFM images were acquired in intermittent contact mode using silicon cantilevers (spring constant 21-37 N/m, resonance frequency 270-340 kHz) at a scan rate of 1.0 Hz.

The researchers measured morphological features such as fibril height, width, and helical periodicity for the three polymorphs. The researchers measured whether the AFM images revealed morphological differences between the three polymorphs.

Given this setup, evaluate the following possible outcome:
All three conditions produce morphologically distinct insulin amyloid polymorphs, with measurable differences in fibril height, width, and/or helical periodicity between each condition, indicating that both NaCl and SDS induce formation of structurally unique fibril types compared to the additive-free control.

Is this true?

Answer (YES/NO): NO